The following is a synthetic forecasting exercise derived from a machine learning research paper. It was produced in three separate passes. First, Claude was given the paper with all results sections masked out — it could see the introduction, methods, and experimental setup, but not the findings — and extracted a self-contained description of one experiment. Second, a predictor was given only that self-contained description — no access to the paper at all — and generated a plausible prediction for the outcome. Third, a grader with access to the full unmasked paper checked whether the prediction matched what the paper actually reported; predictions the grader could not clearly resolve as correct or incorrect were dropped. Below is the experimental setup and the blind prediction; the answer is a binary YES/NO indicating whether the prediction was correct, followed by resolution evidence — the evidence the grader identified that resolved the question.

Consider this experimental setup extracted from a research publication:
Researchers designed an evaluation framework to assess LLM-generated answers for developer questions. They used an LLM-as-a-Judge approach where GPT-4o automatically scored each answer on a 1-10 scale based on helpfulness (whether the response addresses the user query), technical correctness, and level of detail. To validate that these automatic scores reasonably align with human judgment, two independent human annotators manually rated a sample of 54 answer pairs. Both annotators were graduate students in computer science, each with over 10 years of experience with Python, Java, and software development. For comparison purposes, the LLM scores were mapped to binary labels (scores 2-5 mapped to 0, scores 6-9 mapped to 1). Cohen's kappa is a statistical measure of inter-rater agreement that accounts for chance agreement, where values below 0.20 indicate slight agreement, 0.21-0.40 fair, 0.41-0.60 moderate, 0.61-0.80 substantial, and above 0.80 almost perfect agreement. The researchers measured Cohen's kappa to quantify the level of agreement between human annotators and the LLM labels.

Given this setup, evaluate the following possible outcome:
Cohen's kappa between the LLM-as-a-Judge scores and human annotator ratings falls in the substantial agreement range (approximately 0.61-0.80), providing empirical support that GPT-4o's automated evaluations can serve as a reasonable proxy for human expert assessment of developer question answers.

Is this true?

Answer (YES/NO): NO